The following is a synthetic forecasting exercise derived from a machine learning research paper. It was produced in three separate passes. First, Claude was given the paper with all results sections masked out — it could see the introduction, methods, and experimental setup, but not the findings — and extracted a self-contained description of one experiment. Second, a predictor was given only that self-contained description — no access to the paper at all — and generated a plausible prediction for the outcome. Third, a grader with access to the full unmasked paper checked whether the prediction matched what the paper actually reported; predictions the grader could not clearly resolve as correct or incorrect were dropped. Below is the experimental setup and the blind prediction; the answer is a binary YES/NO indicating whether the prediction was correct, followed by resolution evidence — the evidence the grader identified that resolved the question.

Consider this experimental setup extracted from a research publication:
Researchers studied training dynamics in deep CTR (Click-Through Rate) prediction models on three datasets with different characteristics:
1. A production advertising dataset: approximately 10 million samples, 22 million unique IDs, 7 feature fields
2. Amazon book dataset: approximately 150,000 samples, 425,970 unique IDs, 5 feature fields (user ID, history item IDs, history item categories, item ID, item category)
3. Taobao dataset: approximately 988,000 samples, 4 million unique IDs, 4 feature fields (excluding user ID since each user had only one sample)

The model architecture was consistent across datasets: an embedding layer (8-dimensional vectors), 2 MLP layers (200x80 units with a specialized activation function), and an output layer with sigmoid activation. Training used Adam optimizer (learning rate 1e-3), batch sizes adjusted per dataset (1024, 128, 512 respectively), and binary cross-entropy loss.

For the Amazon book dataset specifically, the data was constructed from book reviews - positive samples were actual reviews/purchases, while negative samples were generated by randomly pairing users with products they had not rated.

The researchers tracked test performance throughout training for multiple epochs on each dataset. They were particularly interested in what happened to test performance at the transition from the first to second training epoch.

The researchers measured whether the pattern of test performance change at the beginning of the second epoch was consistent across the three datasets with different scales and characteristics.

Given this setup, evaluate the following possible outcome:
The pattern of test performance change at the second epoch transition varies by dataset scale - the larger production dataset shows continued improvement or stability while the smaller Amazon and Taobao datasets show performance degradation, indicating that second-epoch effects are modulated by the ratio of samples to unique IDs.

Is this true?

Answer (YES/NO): NO